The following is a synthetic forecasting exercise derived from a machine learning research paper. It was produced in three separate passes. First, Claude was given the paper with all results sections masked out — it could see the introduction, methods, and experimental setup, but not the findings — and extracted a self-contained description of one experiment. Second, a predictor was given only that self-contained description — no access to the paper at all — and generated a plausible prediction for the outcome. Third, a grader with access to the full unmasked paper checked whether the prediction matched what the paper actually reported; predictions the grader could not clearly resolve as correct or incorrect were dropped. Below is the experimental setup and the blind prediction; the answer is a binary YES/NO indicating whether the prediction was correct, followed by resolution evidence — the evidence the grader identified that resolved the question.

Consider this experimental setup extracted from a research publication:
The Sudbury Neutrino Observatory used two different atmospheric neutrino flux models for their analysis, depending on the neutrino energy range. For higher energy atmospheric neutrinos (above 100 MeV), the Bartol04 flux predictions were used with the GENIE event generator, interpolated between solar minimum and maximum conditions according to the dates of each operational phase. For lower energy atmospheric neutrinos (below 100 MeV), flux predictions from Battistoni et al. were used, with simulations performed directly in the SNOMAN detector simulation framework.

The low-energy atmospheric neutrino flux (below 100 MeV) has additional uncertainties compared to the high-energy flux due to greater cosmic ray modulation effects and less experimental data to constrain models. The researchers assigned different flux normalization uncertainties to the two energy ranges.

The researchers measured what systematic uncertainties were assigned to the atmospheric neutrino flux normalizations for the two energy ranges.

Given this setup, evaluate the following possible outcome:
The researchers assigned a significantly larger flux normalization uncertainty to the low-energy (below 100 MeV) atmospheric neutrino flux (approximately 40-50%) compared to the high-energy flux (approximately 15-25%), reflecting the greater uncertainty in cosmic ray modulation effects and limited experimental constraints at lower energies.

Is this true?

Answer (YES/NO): NO